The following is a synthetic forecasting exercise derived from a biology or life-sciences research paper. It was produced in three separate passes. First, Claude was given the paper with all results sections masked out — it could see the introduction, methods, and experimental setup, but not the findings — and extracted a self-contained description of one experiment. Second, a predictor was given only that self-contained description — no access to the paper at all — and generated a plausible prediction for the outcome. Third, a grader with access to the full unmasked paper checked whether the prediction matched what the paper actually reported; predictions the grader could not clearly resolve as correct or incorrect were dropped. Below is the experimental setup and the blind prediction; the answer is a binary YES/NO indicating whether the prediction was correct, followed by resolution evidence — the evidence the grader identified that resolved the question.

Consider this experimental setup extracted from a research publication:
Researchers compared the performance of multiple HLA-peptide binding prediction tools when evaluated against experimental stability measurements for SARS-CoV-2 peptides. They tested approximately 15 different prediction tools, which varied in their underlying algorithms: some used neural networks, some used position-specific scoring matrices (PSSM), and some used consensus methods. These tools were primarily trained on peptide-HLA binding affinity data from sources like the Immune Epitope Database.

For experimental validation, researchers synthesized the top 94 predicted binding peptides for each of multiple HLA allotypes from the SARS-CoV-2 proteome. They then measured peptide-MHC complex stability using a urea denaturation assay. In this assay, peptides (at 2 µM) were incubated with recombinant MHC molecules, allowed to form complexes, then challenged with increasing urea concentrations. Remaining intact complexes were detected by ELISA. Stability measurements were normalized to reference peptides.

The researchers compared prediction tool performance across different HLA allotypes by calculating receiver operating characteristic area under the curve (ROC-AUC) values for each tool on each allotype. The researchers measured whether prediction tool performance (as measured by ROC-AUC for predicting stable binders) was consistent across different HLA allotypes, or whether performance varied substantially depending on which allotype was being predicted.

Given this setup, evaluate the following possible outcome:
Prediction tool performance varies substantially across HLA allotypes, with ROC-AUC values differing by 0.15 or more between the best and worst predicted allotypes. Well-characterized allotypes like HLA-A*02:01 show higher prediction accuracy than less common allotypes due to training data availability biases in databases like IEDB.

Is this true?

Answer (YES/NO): NO